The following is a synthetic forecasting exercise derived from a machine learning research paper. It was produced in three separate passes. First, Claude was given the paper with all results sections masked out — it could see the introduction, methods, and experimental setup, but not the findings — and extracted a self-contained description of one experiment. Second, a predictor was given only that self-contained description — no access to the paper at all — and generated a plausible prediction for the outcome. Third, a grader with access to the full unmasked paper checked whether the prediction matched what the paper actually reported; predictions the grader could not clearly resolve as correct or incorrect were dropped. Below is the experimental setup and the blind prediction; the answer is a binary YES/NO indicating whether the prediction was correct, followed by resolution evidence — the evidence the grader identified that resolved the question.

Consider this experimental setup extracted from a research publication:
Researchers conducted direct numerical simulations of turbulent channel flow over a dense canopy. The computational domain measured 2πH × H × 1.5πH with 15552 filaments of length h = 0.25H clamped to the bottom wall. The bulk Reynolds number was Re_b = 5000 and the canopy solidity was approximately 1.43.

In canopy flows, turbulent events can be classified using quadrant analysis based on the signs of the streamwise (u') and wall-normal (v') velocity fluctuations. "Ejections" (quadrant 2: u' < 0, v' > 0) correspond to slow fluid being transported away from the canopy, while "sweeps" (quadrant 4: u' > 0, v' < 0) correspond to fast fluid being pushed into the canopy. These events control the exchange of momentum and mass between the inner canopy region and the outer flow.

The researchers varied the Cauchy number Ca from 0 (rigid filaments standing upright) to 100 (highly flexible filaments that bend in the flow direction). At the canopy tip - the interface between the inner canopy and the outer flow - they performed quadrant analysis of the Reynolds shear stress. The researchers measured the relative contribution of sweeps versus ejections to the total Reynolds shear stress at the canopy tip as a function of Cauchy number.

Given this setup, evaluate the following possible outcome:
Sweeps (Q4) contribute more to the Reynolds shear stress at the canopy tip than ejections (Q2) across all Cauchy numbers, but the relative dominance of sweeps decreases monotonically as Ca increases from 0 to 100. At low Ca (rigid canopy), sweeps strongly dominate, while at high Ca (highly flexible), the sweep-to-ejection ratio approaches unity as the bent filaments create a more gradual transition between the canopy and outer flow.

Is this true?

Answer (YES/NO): NO